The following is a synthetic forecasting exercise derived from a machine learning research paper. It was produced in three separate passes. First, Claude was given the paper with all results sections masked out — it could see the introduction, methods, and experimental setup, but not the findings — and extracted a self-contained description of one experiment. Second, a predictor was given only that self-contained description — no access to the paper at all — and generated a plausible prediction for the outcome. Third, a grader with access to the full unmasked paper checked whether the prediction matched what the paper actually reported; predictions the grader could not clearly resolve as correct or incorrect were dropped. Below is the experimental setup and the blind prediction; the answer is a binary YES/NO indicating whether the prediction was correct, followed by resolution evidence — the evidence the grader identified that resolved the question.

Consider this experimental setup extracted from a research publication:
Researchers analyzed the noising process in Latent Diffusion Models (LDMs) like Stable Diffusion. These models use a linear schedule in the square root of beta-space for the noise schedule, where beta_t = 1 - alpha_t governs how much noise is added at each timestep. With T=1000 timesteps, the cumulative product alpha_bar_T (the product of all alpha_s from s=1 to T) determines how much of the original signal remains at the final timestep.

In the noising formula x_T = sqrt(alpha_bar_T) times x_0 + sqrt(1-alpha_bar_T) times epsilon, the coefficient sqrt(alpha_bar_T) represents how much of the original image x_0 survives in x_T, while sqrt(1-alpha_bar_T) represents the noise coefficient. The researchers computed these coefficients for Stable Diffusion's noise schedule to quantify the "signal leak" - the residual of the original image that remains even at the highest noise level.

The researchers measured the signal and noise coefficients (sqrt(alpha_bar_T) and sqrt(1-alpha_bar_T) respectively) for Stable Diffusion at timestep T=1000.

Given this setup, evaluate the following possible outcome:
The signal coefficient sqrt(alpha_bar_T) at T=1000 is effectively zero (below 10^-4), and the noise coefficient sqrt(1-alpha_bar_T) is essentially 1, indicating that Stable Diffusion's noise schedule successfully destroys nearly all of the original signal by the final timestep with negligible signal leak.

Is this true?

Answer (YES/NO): NO